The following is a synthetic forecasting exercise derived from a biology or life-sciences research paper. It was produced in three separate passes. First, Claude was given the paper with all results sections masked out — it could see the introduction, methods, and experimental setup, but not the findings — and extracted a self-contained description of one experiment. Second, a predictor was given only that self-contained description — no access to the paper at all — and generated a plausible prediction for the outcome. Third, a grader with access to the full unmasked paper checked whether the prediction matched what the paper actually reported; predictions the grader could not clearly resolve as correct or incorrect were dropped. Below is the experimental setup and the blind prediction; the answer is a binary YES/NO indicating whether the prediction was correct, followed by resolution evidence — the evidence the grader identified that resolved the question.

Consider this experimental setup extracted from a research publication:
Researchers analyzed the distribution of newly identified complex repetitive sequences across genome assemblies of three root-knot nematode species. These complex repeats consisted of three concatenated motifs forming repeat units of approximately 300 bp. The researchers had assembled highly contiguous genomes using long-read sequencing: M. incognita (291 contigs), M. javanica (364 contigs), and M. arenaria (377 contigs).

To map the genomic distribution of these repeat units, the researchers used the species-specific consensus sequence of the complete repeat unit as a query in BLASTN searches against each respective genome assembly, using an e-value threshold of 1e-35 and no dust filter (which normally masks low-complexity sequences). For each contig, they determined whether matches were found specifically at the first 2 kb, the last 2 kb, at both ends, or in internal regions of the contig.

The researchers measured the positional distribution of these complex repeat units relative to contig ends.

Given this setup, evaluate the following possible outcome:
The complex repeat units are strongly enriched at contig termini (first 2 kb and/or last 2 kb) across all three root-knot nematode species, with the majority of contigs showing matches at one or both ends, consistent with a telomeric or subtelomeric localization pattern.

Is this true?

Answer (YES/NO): YES